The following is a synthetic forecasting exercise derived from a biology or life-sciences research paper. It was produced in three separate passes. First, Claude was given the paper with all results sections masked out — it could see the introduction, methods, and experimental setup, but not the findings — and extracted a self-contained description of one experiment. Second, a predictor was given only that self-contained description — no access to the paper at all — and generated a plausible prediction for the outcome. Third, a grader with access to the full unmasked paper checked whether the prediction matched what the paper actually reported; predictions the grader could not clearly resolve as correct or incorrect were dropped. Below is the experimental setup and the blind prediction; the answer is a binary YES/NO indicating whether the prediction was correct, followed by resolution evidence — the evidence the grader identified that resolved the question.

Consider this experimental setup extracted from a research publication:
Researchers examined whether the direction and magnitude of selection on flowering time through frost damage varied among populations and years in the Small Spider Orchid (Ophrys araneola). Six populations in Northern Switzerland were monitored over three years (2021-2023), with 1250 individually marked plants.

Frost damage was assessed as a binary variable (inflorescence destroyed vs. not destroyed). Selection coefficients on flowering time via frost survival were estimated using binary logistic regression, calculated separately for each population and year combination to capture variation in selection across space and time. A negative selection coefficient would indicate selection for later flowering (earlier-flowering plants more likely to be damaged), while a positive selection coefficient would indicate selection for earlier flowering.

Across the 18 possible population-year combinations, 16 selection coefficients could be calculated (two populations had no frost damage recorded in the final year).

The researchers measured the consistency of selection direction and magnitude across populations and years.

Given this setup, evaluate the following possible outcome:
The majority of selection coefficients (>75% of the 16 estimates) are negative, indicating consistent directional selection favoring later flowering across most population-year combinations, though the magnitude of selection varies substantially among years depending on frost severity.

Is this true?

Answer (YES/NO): NO